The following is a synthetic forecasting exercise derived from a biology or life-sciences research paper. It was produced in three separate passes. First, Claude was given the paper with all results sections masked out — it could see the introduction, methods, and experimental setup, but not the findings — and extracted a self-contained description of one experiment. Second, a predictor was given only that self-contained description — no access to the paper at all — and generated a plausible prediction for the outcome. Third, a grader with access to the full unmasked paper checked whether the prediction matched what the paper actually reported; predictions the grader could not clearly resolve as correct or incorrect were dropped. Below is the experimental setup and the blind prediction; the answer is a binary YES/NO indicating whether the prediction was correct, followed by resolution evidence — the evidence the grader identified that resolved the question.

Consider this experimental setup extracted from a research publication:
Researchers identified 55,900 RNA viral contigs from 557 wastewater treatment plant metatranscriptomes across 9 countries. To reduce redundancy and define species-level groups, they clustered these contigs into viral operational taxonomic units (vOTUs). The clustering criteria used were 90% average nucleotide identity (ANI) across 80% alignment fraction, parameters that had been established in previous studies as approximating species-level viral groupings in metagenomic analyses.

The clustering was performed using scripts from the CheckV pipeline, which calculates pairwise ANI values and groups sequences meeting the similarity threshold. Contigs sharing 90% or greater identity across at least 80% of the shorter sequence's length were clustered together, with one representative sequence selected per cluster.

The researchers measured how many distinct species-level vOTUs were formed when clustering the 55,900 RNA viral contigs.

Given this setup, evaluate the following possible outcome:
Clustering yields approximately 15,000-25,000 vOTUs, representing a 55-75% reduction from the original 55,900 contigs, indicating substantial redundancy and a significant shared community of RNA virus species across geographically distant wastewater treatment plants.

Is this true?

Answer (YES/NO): NO